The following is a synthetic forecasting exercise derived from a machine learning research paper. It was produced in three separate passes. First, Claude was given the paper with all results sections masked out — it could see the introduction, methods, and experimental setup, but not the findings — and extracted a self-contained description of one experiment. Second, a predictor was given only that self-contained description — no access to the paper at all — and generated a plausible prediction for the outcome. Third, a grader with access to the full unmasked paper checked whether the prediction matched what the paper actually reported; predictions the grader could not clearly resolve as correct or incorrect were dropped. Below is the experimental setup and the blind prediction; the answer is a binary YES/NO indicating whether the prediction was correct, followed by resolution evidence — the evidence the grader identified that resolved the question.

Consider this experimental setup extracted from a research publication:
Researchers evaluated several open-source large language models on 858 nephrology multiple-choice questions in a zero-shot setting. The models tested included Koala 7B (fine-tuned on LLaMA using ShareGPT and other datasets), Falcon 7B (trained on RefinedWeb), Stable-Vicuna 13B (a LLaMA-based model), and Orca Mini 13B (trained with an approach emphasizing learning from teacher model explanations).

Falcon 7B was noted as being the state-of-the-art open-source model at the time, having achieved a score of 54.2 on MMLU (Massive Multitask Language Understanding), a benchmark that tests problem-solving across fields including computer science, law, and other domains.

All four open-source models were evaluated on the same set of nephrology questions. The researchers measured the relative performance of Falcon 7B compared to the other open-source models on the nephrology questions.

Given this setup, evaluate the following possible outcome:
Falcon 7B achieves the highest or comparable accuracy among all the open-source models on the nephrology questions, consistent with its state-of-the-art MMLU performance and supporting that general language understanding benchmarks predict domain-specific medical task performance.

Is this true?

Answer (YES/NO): NO